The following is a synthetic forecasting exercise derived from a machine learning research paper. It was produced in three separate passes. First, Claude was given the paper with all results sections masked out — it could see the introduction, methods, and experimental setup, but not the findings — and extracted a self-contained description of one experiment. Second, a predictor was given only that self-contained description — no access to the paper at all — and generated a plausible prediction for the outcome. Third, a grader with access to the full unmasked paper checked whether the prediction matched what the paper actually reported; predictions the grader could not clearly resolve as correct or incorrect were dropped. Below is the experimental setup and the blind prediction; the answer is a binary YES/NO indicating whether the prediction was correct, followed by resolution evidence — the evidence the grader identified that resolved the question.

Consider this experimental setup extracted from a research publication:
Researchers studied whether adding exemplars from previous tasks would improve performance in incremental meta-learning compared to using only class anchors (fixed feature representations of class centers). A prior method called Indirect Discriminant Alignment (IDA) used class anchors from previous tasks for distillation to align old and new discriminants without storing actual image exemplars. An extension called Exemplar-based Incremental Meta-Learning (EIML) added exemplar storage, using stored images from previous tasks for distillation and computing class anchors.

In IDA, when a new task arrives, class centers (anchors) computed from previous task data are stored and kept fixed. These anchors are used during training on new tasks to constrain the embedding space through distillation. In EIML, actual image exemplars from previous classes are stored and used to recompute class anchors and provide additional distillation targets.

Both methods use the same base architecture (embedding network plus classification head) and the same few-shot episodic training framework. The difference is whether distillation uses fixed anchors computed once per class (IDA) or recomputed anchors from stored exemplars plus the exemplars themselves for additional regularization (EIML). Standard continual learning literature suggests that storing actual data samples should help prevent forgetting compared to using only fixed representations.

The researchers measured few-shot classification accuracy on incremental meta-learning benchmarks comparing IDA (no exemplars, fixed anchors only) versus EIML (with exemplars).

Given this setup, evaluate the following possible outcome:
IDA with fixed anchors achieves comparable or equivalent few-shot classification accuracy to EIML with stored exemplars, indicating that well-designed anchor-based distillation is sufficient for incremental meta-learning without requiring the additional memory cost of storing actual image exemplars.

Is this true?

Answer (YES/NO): NO